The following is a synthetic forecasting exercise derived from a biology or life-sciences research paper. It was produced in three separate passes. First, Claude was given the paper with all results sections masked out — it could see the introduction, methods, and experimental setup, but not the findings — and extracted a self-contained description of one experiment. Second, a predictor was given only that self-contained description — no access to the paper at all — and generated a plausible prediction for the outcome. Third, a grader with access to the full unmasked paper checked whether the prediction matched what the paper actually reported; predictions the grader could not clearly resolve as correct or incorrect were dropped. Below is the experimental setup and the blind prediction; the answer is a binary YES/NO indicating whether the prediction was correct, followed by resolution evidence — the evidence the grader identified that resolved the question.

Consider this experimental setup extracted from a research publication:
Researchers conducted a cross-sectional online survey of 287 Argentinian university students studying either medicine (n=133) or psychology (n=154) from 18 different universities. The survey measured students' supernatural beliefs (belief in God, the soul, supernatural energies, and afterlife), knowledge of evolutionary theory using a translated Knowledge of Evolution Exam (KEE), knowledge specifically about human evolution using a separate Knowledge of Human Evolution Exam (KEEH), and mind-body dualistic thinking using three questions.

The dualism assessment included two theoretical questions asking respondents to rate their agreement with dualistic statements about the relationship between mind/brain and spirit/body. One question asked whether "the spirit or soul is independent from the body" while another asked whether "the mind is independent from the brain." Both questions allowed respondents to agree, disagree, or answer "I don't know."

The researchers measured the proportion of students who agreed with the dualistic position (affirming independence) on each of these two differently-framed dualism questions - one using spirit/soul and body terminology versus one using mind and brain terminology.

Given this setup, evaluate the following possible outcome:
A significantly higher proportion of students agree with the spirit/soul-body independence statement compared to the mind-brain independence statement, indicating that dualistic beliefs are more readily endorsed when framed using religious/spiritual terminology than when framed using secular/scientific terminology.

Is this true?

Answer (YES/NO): YES